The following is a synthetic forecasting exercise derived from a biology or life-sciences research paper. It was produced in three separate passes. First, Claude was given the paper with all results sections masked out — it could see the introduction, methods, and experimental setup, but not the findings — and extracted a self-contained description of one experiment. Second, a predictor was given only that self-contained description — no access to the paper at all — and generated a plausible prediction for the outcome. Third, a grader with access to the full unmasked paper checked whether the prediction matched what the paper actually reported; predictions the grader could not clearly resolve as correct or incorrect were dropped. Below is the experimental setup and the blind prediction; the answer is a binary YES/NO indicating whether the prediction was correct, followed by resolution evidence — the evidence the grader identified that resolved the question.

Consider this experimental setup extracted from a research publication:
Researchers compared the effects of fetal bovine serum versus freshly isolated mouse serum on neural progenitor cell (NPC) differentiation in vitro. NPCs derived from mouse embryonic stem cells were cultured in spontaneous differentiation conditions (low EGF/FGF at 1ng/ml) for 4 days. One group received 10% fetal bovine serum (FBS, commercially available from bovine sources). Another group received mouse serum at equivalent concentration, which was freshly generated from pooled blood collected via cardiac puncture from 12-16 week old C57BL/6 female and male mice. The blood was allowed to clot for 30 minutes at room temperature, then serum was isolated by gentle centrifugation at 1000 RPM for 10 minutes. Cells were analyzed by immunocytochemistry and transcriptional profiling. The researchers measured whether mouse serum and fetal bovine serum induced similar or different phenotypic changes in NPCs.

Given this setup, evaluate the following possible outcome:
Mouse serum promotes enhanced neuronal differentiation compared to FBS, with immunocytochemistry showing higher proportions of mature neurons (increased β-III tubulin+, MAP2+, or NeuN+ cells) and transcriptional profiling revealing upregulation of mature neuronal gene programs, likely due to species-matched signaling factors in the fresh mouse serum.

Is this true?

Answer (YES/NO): NO